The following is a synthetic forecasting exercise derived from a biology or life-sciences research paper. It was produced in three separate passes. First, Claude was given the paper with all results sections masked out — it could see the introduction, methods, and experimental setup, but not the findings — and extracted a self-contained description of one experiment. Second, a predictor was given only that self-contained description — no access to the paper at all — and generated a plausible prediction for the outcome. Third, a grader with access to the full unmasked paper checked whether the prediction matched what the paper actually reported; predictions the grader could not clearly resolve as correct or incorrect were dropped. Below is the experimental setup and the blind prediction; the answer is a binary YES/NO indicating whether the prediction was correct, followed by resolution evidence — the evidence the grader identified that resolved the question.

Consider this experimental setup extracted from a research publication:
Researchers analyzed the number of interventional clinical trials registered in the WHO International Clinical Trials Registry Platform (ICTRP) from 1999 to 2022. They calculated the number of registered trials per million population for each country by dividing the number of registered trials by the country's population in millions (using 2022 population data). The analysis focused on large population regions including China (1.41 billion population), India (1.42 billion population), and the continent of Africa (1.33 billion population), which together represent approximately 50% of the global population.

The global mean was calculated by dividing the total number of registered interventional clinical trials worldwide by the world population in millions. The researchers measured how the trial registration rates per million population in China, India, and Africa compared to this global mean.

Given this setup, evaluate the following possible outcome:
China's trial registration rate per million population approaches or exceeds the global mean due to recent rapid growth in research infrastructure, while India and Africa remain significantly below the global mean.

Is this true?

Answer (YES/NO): NO